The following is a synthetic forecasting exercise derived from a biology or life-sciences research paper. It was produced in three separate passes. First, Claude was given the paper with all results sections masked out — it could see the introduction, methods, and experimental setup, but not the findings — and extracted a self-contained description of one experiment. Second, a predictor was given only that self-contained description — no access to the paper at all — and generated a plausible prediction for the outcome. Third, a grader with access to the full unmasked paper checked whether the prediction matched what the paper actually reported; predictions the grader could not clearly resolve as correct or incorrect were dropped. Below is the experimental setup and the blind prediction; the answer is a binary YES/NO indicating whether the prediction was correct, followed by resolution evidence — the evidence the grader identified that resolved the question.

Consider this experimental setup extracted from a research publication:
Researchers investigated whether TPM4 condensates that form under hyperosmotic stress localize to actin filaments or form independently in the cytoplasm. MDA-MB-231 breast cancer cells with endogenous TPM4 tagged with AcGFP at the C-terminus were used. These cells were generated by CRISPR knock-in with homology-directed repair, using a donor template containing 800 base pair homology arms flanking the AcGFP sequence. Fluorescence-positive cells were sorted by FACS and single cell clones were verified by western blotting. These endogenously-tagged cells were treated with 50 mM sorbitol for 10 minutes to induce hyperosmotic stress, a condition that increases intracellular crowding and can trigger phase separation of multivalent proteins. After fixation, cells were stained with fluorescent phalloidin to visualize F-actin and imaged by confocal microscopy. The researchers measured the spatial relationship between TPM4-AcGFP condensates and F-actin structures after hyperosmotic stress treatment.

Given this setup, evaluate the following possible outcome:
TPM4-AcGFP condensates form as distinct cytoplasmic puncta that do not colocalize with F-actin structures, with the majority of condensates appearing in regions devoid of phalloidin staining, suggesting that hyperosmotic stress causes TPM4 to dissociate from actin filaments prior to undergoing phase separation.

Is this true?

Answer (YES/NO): NO